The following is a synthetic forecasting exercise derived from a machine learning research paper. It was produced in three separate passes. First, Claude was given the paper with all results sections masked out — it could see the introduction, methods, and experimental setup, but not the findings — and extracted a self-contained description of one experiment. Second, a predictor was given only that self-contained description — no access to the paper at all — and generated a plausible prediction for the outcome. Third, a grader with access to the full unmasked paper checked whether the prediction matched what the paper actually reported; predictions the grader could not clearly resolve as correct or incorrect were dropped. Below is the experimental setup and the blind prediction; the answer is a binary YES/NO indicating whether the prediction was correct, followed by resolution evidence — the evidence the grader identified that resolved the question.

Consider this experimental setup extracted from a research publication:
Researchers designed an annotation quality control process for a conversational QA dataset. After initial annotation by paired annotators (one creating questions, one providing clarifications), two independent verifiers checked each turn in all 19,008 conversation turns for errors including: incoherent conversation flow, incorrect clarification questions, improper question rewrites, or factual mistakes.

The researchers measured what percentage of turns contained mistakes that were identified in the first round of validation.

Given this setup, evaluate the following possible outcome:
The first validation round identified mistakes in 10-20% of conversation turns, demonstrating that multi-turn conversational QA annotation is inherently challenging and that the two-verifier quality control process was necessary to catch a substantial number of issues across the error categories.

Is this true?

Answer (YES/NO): NO